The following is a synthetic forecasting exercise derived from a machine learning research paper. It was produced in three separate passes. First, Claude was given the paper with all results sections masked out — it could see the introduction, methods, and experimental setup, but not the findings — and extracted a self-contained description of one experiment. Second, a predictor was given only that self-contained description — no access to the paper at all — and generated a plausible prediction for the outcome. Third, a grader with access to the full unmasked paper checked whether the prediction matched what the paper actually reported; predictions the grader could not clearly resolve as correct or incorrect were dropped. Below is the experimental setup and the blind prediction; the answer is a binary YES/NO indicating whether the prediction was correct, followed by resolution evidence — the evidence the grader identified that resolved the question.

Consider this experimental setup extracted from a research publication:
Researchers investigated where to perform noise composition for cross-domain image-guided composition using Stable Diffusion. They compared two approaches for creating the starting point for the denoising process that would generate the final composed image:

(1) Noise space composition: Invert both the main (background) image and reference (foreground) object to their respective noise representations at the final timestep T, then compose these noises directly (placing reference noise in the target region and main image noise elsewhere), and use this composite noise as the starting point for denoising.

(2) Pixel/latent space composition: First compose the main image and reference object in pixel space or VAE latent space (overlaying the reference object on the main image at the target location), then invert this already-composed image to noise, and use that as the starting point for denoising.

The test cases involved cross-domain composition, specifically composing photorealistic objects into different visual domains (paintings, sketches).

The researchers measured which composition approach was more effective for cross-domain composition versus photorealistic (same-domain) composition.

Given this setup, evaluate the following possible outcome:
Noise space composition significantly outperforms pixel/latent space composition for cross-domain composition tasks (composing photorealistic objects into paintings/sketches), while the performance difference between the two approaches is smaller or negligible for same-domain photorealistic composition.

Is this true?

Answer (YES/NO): NO